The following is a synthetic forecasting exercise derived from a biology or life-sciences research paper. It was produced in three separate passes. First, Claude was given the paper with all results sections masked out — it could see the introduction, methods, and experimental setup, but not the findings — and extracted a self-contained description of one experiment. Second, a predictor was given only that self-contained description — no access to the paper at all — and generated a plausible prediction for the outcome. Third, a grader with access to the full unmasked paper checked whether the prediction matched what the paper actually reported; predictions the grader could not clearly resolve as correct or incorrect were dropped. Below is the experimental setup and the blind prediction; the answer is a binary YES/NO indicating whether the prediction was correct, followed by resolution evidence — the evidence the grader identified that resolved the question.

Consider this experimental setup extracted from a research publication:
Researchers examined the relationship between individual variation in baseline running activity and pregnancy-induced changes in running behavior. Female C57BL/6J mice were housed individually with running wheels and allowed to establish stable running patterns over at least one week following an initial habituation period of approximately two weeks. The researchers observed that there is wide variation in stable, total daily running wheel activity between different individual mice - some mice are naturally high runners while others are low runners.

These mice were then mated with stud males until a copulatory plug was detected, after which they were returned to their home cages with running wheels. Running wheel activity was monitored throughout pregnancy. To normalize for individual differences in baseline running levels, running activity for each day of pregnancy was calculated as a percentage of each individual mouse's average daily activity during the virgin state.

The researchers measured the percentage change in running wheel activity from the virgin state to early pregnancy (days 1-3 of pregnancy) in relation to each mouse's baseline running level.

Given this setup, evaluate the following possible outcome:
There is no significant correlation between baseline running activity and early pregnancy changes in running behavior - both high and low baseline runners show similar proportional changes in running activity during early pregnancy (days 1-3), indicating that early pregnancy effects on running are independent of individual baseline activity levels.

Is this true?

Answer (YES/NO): YES